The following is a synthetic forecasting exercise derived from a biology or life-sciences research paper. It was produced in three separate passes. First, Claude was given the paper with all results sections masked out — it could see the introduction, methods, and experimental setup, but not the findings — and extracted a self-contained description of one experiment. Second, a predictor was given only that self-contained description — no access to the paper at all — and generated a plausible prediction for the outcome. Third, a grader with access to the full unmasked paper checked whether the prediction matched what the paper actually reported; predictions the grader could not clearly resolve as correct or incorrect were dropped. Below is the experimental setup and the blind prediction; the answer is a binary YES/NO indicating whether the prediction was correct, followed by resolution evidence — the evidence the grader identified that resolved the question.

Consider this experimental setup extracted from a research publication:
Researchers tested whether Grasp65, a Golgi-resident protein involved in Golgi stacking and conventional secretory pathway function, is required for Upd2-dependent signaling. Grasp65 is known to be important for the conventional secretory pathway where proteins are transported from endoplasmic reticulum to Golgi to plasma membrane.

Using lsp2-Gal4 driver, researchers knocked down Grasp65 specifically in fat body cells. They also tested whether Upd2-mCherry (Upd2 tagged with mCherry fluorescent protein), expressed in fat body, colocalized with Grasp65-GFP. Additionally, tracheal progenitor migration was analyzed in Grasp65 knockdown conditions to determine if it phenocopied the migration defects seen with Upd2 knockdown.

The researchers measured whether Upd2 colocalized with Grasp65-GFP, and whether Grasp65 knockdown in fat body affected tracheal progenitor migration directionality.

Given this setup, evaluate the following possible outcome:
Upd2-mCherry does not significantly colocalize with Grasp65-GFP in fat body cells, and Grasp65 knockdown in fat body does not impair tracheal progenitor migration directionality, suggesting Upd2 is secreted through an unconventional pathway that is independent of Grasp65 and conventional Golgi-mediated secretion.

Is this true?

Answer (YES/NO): NO